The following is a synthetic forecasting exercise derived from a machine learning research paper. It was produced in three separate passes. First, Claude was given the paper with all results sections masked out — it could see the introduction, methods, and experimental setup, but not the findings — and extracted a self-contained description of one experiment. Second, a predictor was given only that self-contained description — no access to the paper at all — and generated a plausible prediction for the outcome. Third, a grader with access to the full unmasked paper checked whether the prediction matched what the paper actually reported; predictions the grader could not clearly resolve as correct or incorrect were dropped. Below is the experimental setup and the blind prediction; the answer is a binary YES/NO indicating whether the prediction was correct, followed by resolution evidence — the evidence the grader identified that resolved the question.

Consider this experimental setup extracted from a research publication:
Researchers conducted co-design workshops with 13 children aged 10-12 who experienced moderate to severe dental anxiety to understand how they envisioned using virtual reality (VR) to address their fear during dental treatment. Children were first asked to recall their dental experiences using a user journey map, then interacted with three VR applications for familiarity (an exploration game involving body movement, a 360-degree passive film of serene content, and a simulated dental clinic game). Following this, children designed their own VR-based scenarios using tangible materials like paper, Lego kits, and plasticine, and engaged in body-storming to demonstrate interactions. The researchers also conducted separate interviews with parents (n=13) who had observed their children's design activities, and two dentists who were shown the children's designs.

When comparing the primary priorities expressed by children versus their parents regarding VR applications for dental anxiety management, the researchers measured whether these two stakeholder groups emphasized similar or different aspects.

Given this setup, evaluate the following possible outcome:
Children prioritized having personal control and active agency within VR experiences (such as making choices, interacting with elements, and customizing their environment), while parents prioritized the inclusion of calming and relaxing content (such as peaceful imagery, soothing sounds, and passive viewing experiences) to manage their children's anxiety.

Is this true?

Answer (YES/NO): NO